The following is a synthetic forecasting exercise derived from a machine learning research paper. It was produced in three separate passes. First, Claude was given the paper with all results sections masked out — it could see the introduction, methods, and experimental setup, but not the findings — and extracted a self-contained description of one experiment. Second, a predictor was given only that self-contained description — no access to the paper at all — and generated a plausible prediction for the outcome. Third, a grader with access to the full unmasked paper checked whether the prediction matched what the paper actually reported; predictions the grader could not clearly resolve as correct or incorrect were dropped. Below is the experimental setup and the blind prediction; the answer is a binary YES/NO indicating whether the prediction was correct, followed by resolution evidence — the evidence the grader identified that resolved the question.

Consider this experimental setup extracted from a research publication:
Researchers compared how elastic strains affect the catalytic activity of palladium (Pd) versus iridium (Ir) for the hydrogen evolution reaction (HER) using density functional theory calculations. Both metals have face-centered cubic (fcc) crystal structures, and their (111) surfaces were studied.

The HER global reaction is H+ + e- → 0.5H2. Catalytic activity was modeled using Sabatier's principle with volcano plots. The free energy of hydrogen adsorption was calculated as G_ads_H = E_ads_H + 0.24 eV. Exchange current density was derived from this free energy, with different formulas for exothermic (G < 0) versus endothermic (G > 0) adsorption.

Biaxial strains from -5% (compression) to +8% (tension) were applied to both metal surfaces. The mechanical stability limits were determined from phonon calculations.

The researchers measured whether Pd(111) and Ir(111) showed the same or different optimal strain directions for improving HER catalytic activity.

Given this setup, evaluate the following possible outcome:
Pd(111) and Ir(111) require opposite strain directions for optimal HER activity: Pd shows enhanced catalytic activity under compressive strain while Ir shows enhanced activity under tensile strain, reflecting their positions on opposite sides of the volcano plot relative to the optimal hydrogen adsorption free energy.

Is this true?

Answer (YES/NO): NO